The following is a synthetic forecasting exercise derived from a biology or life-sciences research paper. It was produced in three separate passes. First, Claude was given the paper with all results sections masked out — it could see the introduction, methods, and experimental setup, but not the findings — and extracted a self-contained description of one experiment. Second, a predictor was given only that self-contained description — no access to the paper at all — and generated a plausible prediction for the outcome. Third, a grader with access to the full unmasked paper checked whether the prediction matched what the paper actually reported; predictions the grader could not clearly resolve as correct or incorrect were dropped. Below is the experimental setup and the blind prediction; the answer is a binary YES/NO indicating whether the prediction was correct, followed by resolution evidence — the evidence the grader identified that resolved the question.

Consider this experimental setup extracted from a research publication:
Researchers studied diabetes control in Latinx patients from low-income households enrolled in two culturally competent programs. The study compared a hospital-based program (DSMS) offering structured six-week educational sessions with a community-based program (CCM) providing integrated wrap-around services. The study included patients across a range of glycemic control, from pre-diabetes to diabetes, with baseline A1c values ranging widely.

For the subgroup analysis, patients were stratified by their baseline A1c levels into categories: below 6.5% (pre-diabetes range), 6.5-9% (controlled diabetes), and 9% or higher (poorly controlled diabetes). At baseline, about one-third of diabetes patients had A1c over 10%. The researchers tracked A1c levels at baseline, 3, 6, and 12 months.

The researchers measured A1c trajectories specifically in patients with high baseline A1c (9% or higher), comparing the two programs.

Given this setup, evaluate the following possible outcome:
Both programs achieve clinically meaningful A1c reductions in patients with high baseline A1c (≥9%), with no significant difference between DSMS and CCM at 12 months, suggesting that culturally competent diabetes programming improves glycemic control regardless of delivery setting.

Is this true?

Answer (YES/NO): NO